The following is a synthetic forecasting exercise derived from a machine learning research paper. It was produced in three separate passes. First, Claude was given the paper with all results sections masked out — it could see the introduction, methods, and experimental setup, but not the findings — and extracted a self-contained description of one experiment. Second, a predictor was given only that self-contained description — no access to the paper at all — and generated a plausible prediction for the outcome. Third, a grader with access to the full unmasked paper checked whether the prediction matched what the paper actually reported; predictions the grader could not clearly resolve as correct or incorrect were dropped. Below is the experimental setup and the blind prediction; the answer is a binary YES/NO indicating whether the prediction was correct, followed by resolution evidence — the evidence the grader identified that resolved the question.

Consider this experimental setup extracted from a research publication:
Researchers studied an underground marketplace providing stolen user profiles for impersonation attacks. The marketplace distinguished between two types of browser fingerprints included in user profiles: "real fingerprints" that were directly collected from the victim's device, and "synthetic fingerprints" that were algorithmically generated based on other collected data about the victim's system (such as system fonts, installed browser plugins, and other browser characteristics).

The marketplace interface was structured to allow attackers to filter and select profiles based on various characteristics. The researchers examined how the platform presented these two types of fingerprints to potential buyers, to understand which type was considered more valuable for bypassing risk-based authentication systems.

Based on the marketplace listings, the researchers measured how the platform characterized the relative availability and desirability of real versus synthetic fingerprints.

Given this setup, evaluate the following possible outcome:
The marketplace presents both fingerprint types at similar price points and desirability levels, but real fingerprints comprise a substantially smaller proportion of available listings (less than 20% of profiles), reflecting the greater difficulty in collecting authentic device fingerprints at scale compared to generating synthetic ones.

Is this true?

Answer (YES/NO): NO